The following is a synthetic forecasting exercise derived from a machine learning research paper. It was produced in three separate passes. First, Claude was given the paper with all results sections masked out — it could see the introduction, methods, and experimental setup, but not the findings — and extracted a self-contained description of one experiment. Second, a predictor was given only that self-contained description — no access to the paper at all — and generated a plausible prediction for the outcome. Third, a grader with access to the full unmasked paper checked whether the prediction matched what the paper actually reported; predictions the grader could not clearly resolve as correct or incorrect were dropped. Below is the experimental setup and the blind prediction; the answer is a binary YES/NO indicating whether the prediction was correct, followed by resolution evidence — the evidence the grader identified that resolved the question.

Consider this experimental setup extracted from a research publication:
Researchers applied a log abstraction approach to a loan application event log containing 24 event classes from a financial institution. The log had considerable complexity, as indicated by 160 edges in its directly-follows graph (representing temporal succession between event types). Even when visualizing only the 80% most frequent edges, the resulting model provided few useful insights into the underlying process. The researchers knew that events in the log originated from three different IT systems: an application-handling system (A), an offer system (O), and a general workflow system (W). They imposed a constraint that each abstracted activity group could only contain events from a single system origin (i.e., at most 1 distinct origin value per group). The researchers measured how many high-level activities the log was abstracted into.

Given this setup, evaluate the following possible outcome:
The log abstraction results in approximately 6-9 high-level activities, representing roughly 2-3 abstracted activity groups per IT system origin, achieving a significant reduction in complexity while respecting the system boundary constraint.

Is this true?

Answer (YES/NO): YES